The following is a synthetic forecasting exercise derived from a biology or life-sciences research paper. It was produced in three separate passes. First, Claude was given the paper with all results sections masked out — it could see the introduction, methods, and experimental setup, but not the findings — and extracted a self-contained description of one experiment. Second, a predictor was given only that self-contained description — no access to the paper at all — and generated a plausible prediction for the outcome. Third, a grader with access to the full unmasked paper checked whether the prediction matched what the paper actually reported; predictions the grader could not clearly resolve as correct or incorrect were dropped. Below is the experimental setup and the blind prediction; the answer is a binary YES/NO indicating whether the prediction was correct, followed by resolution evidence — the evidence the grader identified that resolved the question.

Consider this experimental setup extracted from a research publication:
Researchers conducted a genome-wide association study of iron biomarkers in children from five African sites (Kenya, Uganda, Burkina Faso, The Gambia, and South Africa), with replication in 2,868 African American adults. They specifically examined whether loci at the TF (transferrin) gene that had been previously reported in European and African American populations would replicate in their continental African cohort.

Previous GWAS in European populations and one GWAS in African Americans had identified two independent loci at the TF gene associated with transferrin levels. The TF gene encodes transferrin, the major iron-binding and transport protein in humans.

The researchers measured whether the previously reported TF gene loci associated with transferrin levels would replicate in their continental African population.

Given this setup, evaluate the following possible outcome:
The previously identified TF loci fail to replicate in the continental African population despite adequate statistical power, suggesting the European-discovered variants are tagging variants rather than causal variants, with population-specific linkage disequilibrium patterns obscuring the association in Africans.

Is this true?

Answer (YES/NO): NO